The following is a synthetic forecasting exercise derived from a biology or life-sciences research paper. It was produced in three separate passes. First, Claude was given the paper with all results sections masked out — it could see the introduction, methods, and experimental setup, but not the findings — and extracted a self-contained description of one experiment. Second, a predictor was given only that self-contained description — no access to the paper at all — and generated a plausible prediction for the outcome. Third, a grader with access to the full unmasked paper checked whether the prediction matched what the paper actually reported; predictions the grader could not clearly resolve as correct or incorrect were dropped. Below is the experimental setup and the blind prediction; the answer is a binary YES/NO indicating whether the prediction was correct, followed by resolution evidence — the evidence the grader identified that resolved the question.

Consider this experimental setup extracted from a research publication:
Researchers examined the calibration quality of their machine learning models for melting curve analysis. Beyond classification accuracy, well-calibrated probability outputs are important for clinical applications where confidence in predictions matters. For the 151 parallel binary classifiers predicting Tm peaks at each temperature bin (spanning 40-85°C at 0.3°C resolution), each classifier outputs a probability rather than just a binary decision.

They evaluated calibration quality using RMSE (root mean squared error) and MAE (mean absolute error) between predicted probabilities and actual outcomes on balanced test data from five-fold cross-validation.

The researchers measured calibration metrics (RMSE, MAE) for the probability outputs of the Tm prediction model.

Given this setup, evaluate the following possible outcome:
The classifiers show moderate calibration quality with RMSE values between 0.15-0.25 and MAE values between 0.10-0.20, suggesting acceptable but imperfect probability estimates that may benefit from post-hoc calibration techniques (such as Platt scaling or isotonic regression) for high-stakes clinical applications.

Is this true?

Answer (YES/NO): NO